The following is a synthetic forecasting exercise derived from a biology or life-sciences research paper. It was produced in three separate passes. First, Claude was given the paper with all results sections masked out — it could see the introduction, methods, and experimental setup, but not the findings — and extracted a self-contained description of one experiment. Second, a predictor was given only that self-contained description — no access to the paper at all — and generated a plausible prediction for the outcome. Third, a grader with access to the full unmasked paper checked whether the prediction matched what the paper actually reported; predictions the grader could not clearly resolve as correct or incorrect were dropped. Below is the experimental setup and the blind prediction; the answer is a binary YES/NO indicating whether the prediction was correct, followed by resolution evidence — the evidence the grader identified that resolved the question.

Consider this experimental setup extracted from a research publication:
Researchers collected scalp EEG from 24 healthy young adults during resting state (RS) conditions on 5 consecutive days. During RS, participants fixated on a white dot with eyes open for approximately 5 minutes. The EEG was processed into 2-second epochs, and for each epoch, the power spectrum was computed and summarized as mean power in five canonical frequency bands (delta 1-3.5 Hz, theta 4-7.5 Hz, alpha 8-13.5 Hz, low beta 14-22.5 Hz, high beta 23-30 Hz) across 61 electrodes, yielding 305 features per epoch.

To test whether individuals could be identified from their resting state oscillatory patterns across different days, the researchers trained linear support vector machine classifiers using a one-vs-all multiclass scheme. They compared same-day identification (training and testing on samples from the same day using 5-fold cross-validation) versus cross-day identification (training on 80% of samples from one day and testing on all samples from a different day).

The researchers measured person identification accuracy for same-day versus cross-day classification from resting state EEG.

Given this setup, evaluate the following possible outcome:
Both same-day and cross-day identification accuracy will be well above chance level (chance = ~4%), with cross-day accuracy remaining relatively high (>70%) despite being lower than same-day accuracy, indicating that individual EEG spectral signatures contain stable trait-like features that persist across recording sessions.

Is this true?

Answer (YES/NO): YES